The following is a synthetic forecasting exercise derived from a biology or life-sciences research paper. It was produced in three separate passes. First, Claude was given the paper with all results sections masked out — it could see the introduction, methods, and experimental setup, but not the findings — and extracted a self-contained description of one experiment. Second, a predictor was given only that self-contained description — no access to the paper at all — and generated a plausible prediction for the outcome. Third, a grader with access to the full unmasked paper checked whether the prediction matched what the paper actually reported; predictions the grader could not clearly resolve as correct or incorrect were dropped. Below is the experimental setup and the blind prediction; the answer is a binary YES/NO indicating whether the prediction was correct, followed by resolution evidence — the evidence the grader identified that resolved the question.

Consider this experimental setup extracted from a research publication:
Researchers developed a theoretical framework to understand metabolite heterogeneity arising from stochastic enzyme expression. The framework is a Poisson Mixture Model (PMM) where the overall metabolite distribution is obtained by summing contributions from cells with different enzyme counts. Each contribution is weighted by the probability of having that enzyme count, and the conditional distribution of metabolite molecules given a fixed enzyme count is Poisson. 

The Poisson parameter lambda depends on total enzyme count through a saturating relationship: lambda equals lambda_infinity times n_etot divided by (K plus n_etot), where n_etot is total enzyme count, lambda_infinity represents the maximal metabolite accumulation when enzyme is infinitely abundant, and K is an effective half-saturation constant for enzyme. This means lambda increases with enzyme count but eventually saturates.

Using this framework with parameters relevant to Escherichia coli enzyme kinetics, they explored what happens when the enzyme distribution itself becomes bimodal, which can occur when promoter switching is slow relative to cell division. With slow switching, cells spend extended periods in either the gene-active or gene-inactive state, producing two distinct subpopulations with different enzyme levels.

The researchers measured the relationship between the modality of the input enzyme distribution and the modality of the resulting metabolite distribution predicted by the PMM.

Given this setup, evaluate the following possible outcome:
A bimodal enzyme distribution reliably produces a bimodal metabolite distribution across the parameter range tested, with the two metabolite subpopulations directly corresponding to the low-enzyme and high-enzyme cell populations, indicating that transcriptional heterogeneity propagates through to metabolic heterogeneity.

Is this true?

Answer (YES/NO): YES